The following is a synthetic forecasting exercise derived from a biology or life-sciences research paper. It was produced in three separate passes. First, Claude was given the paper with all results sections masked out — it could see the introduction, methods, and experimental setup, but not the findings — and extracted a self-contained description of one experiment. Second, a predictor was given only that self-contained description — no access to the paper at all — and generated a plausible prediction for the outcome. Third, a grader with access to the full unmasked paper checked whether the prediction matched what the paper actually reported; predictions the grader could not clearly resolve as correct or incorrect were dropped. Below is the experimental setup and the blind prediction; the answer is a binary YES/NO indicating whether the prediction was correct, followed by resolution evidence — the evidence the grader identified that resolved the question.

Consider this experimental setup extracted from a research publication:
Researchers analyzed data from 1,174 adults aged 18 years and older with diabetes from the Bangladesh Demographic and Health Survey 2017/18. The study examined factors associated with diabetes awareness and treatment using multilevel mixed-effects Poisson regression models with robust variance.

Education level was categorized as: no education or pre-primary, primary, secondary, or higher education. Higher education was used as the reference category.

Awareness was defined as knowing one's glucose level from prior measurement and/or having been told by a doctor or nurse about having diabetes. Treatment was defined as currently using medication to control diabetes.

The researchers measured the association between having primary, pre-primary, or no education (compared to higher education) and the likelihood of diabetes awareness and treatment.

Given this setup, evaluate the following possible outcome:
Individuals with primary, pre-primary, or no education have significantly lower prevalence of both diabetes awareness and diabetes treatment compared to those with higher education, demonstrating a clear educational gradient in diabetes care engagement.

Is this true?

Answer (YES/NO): YES